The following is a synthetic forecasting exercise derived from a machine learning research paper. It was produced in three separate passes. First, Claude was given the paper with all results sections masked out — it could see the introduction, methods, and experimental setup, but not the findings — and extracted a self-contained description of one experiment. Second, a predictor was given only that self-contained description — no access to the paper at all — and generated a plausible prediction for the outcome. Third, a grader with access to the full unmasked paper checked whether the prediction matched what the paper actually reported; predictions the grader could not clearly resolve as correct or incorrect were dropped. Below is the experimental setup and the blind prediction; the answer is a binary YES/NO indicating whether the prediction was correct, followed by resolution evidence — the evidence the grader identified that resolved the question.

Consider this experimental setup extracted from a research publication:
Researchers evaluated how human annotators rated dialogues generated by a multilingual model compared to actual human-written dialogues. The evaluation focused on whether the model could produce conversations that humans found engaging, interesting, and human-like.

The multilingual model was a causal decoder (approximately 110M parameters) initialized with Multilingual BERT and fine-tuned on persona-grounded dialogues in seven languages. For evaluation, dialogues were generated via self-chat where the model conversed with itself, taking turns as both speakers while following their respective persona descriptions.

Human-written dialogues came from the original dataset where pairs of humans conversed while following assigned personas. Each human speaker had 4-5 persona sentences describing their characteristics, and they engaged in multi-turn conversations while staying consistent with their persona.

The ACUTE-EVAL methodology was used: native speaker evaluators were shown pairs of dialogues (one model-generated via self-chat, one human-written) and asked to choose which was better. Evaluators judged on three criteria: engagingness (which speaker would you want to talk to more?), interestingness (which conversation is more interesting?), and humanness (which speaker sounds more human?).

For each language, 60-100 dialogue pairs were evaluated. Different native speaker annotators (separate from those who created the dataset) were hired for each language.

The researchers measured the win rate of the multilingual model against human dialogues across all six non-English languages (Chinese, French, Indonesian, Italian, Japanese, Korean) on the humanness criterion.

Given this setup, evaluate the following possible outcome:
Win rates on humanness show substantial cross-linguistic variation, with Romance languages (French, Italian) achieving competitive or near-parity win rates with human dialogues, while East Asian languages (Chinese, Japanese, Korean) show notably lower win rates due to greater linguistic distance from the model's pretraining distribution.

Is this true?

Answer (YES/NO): NO